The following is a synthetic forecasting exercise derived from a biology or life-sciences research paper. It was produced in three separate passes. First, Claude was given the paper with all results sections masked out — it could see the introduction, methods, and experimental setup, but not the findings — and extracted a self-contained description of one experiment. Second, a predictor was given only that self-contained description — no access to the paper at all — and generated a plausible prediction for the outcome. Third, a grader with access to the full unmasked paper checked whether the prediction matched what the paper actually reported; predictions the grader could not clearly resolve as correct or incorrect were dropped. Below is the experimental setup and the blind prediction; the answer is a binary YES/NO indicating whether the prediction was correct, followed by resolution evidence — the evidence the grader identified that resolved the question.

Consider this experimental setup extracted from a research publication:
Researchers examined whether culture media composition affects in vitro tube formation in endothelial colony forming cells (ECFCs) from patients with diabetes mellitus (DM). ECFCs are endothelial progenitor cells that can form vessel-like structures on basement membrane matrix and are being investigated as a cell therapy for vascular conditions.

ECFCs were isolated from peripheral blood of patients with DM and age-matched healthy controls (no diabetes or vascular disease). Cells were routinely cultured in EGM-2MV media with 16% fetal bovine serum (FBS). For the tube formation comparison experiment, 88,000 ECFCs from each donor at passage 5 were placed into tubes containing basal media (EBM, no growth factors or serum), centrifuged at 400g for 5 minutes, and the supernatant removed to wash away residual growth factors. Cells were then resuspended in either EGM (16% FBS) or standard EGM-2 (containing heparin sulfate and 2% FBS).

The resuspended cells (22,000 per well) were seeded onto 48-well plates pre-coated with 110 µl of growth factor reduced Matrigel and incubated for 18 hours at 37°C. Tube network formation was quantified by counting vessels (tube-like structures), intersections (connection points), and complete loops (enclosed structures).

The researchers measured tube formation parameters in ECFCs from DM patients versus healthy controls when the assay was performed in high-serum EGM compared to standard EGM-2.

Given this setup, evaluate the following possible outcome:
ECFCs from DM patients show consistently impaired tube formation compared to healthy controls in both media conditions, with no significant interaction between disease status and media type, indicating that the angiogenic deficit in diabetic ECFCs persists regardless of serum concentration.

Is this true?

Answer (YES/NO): NO